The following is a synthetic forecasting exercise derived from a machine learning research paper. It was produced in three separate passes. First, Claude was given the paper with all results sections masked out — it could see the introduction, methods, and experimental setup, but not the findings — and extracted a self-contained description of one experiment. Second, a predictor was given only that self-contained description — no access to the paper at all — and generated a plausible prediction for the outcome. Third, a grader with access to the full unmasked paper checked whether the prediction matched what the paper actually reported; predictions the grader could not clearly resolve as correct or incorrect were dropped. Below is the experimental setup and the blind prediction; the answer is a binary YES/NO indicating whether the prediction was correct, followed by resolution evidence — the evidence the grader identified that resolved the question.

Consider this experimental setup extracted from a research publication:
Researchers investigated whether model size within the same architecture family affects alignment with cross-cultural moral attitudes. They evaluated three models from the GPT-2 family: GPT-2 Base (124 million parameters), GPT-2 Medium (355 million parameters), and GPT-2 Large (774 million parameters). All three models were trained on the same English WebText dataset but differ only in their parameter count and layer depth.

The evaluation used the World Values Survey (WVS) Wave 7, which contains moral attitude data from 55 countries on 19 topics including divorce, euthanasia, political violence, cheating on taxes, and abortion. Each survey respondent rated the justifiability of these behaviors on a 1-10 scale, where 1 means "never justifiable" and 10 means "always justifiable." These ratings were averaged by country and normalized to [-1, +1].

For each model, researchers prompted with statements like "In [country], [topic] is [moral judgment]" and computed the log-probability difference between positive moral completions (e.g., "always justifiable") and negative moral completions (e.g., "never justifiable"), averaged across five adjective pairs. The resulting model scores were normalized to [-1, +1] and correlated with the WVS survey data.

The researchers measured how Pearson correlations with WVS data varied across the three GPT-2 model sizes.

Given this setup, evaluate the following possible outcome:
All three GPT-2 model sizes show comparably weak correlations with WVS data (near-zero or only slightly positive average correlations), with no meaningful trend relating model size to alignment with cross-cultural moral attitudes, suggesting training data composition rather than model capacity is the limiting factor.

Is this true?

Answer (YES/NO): NO